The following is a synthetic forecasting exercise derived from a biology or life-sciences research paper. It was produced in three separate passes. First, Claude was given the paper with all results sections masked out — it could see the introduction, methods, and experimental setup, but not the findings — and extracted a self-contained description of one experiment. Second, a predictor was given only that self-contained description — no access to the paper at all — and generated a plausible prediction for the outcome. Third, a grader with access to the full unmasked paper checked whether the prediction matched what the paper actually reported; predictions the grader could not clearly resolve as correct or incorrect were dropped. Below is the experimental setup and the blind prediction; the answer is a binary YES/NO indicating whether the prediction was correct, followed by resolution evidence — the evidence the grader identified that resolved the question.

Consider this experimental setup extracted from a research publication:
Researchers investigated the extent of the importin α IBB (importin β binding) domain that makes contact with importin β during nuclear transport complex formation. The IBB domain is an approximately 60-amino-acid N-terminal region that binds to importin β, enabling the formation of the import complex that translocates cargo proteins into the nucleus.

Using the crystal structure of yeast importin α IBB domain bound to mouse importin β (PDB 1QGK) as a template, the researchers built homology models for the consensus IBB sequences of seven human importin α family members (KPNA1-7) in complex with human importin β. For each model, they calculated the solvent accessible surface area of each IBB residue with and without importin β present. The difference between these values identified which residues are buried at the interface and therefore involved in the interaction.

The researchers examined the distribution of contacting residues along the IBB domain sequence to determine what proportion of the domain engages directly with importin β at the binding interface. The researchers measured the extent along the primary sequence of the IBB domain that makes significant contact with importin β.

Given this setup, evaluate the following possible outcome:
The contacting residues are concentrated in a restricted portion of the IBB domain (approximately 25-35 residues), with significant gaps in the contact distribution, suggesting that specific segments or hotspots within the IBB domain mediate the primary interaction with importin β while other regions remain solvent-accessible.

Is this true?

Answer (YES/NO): NO